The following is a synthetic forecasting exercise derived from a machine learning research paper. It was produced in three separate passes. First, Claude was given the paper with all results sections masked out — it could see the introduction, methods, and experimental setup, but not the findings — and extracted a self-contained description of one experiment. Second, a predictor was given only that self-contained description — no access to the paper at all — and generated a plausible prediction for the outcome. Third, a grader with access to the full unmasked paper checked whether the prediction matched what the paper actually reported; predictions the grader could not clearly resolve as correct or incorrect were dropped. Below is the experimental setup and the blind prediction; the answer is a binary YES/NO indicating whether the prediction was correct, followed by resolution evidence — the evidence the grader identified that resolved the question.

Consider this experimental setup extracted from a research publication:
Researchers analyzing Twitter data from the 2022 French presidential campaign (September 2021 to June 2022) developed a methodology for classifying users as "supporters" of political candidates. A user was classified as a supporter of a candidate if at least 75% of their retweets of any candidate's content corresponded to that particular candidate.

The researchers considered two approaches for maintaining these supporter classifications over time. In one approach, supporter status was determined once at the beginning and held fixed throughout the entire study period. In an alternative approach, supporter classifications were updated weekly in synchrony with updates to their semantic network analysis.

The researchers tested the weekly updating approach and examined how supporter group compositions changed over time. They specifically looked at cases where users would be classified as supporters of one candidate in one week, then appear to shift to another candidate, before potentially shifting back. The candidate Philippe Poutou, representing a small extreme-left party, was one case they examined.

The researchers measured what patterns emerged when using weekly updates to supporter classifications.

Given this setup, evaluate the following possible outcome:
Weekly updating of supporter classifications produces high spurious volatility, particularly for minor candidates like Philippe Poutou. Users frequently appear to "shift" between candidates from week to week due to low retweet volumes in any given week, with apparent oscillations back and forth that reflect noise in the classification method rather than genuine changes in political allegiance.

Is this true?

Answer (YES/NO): NO